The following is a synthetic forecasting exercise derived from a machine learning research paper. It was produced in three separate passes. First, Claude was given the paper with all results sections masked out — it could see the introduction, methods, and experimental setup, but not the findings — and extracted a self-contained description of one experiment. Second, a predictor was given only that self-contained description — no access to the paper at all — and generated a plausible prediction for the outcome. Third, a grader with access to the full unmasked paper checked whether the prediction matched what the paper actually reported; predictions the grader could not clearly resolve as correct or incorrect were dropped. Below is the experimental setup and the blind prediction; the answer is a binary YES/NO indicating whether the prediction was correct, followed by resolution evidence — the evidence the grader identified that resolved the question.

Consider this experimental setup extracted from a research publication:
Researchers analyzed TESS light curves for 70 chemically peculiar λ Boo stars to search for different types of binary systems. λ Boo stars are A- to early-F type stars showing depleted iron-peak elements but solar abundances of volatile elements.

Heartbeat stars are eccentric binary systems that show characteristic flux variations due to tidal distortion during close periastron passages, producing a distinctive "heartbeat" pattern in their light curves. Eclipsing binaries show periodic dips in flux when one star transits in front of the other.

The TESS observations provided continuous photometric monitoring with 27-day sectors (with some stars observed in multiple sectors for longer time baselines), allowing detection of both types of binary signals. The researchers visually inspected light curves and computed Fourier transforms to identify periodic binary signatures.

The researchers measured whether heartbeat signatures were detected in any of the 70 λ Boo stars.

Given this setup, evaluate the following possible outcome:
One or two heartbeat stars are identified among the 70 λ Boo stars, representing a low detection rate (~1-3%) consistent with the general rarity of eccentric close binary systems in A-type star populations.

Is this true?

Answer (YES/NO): YES